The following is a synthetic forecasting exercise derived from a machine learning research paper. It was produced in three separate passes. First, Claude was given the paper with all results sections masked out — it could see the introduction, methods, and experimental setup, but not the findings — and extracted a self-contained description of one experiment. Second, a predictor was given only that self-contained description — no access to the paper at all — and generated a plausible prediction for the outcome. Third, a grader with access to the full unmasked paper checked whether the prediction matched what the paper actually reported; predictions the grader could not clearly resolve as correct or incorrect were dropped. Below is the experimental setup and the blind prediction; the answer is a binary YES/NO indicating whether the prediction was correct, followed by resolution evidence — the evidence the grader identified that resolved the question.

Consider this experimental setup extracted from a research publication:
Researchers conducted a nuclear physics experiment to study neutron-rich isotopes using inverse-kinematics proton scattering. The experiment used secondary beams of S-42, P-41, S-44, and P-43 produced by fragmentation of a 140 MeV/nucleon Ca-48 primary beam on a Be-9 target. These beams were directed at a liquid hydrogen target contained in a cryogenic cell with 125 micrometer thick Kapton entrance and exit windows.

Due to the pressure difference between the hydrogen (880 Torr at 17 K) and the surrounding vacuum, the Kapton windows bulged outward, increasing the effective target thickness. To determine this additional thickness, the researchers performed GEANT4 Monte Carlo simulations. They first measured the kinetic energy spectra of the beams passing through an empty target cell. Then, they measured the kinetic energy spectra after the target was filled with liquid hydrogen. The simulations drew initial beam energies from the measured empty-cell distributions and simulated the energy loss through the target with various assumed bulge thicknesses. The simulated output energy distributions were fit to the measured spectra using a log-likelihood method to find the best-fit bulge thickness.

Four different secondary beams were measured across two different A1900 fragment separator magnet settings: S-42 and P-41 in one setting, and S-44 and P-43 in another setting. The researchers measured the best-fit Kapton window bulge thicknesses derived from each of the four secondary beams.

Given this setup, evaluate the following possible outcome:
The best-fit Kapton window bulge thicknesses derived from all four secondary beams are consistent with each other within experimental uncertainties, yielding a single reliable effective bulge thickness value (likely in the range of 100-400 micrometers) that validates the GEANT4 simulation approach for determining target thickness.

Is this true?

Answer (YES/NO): NO